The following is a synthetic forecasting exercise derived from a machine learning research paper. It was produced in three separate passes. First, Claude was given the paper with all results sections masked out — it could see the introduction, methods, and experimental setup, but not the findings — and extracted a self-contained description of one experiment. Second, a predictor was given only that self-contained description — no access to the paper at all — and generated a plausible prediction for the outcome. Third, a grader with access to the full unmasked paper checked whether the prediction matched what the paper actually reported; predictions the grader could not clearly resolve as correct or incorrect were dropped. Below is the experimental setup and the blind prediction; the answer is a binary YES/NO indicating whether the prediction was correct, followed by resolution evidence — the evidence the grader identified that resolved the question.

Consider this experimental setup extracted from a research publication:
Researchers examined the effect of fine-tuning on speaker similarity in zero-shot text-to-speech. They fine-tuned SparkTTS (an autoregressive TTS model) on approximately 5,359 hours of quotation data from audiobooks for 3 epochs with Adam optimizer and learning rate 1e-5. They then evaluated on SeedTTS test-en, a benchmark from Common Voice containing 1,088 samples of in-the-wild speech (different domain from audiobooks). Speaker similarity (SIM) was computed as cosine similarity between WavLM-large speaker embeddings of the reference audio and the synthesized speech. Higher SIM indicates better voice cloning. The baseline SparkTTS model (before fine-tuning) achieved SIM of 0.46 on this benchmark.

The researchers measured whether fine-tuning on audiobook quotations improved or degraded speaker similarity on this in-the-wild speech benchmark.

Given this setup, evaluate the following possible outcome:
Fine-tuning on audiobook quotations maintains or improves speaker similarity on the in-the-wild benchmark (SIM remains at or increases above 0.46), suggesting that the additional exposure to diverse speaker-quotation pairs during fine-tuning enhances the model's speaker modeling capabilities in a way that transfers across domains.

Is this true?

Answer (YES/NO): NO